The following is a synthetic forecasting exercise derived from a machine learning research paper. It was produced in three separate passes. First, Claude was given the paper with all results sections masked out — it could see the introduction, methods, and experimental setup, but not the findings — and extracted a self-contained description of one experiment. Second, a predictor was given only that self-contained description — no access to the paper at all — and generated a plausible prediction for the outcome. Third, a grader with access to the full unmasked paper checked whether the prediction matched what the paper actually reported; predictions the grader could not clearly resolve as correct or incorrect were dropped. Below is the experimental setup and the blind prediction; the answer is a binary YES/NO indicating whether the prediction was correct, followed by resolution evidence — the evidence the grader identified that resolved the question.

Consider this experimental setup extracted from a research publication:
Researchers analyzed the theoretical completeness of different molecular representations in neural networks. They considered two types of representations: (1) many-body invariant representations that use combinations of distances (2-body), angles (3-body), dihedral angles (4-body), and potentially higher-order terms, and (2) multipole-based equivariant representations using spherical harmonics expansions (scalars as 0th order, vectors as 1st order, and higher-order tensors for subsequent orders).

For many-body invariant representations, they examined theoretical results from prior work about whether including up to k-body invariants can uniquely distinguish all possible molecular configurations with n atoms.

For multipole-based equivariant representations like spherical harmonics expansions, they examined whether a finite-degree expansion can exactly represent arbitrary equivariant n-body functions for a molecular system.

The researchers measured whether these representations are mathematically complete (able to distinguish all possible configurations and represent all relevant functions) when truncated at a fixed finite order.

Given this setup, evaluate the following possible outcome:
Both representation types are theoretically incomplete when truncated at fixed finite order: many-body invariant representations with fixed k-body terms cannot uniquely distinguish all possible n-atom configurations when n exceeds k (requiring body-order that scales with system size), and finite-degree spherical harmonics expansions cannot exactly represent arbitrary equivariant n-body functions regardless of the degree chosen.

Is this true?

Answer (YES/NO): YES